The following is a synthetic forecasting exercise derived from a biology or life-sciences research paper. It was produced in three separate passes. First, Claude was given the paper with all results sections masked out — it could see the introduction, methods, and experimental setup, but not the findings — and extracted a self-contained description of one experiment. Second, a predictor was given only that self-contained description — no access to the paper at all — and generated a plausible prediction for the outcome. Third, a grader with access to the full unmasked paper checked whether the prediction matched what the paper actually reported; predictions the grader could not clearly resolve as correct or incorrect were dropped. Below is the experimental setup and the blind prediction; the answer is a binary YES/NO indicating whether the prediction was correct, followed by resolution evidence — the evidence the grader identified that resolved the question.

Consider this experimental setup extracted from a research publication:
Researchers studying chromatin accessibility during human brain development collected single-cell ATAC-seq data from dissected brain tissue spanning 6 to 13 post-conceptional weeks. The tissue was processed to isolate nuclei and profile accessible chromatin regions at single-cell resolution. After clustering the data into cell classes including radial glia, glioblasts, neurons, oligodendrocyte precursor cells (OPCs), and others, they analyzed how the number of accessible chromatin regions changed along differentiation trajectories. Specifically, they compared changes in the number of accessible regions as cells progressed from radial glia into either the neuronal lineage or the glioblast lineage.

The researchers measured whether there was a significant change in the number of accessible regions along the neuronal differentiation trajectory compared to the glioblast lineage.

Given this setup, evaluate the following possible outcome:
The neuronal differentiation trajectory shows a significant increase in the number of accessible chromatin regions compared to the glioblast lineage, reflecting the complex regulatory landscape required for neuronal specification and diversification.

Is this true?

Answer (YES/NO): YES